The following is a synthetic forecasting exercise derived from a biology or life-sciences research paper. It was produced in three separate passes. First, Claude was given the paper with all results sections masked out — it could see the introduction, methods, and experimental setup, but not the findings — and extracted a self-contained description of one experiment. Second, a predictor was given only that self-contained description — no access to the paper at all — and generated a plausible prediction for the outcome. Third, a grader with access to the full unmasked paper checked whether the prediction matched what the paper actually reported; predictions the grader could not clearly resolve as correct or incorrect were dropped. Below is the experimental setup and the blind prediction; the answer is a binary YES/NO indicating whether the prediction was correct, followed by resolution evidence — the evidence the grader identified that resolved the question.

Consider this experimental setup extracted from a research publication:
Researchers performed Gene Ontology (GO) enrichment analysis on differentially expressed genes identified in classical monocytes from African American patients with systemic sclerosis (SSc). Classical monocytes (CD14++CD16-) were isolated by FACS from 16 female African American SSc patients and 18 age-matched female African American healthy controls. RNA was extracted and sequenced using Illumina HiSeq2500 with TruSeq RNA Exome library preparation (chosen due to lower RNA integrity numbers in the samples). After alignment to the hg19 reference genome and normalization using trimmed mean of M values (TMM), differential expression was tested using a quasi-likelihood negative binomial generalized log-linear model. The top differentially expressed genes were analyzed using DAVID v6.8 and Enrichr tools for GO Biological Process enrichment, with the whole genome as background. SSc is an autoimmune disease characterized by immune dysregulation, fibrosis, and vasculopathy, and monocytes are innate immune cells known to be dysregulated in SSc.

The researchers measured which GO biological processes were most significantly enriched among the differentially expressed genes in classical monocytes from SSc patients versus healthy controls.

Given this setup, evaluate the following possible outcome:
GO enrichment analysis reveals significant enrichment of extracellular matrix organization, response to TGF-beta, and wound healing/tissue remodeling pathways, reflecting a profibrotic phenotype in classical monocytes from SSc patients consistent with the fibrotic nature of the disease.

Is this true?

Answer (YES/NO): NO